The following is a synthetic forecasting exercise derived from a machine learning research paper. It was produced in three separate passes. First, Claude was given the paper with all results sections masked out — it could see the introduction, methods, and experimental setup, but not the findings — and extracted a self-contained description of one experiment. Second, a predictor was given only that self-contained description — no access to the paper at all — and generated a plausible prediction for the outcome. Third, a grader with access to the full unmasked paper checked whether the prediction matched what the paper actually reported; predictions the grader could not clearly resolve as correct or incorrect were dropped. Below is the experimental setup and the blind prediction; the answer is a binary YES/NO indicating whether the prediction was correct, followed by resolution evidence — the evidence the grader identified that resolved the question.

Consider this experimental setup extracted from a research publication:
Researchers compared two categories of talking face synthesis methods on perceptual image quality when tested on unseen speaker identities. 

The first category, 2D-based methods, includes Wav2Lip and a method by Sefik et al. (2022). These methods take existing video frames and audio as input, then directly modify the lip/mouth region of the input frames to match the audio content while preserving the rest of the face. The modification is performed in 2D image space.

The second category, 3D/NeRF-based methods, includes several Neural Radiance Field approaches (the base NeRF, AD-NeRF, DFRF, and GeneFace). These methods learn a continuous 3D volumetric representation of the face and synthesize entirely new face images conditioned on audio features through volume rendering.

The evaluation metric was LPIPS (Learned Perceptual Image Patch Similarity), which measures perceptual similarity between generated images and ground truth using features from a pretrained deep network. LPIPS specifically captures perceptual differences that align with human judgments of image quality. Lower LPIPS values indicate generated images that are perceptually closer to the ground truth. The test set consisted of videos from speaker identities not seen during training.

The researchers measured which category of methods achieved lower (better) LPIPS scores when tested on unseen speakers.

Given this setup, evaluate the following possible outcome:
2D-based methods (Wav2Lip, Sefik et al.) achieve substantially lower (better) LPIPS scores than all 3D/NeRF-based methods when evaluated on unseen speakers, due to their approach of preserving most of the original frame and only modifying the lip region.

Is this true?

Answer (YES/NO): NO